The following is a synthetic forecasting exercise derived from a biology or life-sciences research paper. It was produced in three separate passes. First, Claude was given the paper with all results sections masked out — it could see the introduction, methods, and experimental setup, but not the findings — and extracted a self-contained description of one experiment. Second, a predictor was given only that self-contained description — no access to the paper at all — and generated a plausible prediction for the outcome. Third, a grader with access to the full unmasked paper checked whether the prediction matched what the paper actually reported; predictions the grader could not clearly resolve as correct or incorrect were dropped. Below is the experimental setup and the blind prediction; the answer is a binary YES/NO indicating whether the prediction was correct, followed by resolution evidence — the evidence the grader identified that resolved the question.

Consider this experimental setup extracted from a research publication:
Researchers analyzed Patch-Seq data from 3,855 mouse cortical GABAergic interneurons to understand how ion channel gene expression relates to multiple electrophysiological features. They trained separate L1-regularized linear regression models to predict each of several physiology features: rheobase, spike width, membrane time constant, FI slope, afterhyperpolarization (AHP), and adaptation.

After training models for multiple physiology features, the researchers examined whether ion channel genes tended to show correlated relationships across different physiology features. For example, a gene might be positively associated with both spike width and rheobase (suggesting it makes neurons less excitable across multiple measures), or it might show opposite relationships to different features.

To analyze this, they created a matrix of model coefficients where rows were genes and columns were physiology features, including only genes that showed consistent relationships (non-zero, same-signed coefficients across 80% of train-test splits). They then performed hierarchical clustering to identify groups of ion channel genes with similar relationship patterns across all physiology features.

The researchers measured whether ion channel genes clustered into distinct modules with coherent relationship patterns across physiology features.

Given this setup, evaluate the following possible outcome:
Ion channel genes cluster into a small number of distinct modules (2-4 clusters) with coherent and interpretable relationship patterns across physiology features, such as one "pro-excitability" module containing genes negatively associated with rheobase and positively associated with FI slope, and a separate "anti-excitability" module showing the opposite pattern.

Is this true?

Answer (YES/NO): NO